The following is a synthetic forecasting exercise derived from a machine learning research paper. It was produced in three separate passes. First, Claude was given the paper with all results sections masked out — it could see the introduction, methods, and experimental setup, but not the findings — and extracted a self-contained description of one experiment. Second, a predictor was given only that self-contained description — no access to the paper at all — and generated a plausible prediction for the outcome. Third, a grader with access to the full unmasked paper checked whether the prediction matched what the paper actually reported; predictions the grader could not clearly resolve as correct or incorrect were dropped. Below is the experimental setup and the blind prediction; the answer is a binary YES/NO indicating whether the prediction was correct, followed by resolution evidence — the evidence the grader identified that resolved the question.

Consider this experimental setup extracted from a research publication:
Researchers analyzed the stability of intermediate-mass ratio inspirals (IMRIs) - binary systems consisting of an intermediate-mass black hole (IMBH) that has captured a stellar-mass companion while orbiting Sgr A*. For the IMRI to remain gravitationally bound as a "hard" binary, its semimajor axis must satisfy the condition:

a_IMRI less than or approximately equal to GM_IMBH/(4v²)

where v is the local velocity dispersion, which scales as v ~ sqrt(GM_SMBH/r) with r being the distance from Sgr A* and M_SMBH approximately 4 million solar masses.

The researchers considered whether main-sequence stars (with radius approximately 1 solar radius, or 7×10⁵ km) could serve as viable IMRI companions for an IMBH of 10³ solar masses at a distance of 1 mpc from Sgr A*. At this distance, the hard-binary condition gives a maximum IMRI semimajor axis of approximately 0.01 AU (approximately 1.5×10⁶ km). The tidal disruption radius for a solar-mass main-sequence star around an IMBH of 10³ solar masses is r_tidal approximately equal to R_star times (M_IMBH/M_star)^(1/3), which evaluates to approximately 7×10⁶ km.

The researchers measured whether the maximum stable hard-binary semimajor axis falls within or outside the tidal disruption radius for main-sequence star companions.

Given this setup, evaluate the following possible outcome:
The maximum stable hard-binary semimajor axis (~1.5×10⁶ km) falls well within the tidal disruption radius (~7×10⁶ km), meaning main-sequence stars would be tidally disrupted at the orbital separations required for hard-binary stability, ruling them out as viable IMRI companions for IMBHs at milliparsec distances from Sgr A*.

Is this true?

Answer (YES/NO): YES